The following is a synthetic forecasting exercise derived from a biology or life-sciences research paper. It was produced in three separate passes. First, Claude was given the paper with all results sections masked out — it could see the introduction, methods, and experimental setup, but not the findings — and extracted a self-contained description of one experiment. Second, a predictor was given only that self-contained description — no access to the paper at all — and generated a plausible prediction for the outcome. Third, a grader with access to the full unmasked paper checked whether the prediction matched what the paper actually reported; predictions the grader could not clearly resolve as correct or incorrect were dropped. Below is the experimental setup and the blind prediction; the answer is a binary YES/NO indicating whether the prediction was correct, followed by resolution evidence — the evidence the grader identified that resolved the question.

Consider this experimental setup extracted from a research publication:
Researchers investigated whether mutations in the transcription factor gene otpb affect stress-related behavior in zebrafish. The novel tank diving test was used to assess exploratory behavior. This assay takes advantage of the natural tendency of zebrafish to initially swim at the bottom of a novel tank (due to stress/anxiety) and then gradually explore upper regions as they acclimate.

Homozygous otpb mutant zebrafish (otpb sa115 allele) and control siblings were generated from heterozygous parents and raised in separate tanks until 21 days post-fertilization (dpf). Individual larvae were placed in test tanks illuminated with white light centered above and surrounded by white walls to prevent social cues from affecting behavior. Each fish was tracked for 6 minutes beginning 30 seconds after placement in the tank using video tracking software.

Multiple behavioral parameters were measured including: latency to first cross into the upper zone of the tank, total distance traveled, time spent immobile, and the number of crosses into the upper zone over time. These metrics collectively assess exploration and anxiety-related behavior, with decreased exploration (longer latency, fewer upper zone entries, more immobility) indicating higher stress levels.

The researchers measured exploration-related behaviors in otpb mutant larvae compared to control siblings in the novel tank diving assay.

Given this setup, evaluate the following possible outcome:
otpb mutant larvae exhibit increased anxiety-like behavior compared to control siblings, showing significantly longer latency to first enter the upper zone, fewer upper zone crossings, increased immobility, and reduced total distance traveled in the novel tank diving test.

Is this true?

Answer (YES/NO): YES